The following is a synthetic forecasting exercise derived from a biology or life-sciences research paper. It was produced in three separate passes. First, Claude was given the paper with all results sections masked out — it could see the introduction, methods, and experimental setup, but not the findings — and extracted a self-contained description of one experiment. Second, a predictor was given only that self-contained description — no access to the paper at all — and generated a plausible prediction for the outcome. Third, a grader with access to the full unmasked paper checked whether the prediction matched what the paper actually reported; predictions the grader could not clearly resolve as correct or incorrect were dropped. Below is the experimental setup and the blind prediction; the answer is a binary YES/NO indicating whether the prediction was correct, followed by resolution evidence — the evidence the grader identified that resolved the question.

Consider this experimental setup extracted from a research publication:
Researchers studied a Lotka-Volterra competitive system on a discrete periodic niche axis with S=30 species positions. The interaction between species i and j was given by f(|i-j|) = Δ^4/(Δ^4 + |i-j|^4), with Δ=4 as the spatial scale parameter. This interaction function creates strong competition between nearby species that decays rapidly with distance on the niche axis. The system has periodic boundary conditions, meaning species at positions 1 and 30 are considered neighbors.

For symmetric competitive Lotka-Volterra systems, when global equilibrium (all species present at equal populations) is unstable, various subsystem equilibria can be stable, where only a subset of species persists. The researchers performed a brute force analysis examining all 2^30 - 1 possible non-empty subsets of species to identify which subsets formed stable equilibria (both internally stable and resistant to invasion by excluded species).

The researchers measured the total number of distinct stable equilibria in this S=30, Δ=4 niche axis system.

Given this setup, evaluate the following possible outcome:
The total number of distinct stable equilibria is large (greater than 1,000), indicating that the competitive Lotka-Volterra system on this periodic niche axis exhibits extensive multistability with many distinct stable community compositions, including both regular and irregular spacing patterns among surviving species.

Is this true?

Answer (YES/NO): NO